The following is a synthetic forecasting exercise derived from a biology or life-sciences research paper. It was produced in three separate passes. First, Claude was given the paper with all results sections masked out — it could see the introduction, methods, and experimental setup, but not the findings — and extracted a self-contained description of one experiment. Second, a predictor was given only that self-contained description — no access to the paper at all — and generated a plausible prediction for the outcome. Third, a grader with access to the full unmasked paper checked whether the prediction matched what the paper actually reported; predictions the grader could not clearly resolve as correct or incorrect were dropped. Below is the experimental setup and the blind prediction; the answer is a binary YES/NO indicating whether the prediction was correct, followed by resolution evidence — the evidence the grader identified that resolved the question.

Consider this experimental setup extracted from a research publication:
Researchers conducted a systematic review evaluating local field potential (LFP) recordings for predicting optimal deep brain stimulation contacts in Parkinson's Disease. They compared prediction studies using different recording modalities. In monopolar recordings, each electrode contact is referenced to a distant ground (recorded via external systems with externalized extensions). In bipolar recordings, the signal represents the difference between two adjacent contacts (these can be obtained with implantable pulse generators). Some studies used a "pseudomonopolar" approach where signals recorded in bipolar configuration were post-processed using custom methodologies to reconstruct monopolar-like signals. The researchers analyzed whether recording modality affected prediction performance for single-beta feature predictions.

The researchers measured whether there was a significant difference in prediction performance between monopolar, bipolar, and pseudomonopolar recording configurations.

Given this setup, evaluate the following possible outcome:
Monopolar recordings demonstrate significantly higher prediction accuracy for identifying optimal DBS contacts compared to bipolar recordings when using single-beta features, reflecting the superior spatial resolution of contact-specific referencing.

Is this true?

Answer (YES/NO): NO